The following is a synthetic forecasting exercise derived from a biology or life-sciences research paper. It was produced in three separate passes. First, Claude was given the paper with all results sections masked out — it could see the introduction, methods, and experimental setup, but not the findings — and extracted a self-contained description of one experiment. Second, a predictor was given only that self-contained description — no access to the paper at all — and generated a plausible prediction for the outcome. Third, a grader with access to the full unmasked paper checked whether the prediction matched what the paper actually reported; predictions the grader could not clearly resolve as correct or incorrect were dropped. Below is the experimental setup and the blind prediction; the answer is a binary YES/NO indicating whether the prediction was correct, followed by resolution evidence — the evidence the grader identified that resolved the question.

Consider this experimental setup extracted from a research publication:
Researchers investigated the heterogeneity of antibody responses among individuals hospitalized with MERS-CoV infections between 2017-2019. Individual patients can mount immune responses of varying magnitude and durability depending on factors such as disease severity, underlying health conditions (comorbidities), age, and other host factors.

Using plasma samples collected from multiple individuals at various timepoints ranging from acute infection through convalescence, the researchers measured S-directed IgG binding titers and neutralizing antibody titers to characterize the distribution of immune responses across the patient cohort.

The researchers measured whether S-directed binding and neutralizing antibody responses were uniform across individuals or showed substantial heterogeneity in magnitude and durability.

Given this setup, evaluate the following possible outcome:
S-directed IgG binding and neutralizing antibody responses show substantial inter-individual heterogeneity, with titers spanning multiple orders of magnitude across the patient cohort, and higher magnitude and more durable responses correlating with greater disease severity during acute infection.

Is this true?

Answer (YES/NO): NO